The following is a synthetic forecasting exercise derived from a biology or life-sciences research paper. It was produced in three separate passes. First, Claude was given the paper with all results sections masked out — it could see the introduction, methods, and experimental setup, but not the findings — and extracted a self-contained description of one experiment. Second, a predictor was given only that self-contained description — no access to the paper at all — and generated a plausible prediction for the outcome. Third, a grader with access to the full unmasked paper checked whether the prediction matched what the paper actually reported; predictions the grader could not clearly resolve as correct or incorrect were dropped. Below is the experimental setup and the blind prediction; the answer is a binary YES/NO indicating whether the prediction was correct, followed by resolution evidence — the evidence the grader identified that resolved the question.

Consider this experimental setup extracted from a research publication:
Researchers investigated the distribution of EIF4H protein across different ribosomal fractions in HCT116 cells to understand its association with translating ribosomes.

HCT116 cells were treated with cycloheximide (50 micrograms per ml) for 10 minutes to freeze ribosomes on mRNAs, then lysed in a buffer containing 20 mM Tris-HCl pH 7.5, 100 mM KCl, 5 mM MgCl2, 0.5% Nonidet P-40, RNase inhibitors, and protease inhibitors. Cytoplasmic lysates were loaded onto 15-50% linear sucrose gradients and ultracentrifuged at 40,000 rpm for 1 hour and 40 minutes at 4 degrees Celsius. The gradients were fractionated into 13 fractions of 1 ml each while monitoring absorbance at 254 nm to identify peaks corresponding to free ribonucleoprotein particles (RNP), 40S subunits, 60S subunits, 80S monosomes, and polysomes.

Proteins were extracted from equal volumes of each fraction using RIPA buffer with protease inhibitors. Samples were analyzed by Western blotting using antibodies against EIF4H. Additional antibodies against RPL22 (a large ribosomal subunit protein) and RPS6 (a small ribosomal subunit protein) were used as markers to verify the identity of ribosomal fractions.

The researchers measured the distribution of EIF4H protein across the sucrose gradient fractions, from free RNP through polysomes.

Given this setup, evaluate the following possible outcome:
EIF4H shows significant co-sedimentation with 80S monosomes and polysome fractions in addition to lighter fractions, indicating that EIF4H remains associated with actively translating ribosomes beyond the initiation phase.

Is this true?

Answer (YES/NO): NO